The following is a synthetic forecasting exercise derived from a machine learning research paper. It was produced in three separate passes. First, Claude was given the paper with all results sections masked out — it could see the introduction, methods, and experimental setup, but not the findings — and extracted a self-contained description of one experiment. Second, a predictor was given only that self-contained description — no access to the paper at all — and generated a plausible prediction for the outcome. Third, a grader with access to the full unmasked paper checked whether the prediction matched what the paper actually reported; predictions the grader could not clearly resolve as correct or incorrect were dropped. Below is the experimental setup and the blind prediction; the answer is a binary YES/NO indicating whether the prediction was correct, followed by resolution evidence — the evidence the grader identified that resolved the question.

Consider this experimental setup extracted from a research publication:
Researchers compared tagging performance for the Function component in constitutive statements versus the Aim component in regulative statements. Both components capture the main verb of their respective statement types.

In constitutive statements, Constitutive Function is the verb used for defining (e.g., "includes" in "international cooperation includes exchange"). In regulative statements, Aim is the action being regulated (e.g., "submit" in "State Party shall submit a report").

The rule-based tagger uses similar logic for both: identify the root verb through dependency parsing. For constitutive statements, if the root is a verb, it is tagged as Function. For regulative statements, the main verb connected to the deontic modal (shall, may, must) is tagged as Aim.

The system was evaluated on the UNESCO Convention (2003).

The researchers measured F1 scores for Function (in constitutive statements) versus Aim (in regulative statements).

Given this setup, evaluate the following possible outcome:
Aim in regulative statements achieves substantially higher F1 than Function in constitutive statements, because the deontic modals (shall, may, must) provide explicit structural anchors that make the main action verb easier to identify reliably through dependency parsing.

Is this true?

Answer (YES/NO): YES